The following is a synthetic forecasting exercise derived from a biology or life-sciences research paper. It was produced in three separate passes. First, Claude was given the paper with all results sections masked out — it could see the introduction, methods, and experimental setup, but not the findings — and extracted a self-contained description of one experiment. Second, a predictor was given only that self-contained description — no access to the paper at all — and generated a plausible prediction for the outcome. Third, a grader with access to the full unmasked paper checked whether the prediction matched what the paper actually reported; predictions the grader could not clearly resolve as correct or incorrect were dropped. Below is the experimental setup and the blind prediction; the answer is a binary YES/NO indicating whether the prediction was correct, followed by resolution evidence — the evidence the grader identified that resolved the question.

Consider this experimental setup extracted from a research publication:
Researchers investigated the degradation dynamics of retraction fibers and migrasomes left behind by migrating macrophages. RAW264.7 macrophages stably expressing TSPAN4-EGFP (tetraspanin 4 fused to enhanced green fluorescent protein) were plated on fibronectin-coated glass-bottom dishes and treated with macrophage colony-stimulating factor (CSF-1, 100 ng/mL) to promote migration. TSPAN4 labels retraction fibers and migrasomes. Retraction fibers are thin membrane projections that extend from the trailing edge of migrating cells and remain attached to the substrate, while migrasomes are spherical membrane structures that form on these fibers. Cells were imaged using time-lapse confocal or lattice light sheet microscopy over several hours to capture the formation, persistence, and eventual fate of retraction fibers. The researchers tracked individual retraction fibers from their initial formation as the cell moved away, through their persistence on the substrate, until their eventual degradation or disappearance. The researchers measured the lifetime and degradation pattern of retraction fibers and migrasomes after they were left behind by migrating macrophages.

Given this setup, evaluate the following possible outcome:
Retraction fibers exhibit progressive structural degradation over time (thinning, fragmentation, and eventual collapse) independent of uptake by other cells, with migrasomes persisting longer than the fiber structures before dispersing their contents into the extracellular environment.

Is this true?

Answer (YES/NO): NO